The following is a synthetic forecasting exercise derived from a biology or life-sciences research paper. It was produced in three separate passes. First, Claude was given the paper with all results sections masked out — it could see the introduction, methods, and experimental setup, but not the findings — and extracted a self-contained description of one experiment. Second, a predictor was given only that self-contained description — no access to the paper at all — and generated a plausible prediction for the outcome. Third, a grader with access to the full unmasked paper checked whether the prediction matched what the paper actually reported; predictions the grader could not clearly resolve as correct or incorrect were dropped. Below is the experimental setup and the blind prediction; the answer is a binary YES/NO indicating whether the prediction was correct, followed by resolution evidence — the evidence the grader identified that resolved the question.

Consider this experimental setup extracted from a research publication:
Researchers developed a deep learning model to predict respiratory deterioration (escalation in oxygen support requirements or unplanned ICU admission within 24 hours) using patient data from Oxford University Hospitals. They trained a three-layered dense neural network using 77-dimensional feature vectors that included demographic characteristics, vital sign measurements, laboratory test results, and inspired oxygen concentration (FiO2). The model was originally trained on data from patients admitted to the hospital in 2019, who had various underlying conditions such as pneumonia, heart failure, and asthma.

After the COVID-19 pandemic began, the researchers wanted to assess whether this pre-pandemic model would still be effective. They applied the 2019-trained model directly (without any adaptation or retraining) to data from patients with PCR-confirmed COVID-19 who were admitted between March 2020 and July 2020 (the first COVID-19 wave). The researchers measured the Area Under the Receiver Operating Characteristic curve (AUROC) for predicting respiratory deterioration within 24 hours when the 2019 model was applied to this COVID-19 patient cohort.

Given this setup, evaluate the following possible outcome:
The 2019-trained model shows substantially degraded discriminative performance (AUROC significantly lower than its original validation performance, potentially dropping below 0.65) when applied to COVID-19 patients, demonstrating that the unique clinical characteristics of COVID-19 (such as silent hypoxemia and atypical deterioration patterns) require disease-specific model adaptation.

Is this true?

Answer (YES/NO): YES